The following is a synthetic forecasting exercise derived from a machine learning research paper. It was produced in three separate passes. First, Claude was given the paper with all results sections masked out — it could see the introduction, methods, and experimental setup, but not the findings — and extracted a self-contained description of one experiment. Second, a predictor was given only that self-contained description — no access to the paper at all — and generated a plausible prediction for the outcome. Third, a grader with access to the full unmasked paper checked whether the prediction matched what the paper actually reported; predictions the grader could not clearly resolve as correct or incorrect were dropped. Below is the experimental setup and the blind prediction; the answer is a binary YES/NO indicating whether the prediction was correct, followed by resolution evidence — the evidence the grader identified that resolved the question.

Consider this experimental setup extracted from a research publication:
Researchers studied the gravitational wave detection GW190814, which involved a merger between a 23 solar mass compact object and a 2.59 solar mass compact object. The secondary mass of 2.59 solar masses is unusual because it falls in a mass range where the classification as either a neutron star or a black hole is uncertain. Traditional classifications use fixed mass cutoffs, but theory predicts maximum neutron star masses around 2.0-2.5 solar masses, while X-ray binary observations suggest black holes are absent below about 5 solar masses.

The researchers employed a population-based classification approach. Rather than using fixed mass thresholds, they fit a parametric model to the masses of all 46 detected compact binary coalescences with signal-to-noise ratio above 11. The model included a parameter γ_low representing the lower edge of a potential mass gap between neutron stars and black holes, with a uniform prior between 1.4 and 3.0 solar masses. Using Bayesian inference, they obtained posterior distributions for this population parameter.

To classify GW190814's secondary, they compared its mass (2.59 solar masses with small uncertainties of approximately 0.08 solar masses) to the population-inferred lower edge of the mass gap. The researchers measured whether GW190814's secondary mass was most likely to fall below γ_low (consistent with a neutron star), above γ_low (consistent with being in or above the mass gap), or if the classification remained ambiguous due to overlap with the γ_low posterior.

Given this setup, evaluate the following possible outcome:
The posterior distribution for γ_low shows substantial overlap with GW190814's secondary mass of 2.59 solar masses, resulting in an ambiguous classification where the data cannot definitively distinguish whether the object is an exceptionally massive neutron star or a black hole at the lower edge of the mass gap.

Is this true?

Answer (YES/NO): YES